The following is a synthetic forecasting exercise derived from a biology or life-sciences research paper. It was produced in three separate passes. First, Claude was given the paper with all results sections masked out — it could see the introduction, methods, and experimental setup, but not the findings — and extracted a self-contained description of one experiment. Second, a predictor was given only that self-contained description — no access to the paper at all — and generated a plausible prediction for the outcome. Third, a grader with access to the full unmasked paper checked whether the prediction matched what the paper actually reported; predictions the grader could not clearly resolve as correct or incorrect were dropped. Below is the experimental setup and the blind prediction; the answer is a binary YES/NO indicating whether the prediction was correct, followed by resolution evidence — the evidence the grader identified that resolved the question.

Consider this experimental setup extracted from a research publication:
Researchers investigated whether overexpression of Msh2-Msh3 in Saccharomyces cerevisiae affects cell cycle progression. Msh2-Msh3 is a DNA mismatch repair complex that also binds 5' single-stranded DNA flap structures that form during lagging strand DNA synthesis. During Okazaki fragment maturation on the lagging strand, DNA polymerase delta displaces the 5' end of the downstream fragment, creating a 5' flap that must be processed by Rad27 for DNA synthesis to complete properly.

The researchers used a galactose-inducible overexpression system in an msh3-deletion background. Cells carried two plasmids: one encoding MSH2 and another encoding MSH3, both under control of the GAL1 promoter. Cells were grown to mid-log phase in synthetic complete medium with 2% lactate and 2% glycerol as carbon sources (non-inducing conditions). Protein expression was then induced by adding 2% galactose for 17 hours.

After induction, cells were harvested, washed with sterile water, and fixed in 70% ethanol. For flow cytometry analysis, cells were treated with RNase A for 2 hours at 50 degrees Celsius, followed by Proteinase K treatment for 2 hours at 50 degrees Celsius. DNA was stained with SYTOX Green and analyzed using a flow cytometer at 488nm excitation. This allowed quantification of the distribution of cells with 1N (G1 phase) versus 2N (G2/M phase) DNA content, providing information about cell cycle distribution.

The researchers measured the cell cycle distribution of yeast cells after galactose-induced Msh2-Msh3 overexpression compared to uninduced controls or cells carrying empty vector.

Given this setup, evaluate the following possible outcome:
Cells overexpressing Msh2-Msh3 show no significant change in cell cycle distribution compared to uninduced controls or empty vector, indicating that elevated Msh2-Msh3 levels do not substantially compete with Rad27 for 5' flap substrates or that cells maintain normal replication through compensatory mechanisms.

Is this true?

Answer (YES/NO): NO